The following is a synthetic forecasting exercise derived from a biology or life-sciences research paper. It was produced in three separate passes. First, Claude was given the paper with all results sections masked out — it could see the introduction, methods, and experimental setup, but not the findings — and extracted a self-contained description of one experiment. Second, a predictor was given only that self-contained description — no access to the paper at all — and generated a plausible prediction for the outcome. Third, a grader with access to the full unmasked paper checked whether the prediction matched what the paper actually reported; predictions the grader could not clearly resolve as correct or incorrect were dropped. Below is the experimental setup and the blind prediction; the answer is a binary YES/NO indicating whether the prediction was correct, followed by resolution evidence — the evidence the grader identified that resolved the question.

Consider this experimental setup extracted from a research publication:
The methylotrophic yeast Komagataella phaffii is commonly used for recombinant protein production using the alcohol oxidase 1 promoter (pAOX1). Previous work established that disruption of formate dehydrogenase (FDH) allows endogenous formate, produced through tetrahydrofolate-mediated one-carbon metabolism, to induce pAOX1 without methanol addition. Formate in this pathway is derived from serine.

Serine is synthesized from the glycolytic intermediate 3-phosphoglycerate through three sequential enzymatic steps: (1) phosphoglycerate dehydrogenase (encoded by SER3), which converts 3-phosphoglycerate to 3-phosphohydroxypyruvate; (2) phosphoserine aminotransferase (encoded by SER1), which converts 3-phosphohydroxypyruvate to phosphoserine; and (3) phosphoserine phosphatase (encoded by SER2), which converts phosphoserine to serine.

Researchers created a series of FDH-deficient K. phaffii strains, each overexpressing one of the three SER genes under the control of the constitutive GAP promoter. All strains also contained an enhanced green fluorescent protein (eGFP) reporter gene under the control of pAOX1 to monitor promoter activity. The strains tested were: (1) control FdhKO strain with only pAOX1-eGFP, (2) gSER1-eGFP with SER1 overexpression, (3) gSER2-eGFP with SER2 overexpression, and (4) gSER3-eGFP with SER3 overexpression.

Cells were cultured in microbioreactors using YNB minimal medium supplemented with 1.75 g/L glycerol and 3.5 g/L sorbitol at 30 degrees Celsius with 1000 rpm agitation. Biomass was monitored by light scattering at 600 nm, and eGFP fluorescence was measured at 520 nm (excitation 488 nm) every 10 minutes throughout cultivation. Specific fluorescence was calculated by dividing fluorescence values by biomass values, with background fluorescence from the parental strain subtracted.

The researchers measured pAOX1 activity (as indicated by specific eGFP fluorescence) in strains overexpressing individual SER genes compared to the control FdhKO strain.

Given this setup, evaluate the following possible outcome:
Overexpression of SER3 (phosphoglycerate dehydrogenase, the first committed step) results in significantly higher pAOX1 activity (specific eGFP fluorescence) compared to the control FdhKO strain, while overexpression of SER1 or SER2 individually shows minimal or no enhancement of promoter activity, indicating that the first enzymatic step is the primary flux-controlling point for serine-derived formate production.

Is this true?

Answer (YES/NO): YES